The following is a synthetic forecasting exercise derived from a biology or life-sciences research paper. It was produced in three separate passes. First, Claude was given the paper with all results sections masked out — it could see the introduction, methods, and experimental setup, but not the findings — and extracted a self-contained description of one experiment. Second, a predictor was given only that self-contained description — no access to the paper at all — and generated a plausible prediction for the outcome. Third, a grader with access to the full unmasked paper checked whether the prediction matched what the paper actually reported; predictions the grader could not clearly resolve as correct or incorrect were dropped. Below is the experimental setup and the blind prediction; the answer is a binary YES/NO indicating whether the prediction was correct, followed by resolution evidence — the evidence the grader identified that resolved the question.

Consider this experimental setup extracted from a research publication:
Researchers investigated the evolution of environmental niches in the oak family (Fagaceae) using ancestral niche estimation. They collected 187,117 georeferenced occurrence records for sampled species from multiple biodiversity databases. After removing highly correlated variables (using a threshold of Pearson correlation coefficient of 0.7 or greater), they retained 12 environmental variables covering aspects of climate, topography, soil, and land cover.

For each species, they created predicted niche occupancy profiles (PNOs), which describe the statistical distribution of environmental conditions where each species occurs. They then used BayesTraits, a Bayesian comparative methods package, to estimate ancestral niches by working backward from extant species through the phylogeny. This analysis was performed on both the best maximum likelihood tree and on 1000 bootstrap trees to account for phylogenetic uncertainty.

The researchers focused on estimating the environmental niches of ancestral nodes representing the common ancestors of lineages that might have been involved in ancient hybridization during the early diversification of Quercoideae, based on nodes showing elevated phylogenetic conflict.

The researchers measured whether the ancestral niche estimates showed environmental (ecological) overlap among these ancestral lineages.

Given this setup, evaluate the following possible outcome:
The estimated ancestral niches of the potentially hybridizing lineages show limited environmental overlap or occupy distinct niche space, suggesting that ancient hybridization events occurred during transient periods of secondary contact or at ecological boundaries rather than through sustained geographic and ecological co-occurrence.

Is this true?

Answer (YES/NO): NO